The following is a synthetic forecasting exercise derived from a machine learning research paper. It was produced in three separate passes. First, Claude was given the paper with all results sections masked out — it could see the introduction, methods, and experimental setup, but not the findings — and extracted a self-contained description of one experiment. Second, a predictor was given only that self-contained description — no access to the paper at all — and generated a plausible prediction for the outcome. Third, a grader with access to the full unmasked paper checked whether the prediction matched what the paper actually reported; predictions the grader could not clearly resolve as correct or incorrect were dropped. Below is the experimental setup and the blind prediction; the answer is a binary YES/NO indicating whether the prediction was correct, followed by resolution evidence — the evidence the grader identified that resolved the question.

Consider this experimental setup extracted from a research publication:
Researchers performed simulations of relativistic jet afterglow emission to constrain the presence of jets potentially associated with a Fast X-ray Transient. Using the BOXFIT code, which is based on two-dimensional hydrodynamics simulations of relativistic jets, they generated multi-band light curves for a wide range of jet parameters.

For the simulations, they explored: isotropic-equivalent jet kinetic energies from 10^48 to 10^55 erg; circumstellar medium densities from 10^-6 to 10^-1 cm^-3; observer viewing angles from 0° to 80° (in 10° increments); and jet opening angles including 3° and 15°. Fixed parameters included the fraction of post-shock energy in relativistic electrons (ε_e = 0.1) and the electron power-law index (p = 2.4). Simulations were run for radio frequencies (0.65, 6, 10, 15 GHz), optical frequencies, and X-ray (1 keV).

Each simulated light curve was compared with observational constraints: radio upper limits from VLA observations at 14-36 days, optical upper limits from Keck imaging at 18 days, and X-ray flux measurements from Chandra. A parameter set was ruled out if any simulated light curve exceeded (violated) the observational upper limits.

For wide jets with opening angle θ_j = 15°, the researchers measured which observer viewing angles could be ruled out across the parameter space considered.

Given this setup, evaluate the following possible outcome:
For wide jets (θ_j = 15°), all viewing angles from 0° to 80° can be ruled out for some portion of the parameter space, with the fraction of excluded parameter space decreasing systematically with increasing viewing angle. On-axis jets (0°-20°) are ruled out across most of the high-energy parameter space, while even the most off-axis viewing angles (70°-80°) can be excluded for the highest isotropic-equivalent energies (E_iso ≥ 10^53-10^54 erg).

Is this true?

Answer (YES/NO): NO